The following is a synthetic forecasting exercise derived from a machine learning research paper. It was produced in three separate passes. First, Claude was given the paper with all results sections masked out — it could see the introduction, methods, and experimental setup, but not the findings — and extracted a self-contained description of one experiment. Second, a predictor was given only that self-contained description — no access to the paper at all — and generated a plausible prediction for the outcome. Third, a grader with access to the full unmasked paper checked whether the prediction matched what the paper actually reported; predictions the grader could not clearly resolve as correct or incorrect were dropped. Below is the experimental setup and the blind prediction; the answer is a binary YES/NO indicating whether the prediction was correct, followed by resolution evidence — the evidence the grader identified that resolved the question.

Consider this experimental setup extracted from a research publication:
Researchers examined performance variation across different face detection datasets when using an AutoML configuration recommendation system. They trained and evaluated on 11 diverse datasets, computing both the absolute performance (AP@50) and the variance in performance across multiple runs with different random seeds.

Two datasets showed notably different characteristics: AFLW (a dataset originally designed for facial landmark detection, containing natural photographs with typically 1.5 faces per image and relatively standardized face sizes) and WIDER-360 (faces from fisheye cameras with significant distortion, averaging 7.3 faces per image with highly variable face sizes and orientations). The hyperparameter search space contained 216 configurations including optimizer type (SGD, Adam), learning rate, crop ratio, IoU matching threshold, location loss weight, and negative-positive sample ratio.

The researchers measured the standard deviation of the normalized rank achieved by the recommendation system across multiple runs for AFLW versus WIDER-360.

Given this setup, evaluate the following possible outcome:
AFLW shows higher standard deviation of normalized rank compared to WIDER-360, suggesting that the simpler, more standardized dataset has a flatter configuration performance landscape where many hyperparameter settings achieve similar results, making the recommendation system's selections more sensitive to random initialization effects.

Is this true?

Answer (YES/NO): NO